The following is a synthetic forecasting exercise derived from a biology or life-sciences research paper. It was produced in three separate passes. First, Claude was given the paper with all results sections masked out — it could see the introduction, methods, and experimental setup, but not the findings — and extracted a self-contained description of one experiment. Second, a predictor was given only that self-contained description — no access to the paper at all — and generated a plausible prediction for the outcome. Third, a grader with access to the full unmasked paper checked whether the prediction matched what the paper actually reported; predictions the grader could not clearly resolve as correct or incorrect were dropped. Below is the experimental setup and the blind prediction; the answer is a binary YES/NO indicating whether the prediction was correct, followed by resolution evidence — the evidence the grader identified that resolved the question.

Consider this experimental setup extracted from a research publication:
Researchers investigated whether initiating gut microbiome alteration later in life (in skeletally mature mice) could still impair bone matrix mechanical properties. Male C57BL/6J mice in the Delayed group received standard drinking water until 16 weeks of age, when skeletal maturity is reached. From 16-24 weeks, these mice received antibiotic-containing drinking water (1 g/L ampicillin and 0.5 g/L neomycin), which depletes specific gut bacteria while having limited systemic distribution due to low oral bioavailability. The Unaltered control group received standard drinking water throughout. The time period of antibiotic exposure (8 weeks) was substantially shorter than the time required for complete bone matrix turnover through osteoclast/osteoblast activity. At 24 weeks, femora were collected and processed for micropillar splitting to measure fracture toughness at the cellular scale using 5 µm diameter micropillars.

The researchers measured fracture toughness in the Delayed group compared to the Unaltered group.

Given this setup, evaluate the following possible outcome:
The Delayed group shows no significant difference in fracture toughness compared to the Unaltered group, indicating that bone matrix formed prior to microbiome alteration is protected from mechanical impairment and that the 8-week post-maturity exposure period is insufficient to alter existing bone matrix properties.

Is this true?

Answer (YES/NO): NO